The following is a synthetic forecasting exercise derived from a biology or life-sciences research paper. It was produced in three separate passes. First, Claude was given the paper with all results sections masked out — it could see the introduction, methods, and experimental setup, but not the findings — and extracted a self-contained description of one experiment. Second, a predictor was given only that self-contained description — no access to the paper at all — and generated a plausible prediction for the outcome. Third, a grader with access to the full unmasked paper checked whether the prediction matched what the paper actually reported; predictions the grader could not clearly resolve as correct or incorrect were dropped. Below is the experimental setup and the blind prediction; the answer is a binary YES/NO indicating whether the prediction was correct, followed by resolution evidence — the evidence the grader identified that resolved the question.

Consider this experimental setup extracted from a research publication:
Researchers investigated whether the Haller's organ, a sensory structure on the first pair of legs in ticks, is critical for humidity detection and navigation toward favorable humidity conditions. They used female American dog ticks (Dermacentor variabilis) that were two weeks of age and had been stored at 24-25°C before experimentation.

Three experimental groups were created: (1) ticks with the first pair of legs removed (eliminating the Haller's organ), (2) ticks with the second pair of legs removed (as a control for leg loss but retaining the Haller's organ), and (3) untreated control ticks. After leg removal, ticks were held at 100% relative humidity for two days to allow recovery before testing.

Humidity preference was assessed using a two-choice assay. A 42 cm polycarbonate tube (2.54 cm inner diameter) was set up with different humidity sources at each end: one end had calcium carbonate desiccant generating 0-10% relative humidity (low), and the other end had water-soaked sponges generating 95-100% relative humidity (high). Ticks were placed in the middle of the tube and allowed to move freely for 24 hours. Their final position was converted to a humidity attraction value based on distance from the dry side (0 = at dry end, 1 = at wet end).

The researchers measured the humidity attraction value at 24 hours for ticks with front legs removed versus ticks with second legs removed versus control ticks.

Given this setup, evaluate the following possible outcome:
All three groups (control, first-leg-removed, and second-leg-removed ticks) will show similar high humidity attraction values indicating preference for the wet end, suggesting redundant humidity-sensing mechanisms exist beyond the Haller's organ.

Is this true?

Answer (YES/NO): NO